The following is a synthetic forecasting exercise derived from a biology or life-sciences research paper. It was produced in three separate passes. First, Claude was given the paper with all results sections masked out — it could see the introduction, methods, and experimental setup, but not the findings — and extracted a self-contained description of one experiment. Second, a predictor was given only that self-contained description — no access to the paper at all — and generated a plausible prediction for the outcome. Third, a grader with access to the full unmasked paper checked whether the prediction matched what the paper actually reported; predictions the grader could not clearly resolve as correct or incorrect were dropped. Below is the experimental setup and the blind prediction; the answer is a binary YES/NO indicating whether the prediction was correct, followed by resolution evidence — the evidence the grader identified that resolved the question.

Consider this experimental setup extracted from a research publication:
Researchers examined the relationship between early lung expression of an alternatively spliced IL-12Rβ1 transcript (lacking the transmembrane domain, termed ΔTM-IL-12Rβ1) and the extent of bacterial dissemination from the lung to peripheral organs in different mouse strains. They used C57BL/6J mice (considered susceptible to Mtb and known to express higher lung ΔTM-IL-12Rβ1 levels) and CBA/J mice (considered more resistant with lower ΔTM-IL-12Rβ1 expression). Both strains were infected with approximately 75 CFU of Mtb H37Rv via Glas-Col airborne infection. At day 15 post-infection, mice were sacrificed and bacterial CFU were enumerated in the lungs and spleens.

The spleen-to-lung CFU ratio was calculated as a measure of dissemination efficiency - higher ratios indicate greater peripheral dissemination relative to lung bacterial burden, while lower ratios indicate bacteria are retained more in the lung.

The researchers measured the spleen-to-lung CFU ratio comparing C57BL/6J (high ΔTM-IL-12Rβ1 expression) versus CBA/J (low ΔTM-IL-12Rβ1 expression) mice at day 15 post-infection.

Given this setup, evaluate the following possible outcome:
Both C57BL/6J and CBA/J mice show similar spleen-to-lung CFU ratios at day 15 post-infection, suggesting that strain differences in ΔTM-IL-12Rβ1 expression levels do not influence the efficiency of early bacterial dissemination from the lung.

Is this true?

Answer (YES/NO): NO